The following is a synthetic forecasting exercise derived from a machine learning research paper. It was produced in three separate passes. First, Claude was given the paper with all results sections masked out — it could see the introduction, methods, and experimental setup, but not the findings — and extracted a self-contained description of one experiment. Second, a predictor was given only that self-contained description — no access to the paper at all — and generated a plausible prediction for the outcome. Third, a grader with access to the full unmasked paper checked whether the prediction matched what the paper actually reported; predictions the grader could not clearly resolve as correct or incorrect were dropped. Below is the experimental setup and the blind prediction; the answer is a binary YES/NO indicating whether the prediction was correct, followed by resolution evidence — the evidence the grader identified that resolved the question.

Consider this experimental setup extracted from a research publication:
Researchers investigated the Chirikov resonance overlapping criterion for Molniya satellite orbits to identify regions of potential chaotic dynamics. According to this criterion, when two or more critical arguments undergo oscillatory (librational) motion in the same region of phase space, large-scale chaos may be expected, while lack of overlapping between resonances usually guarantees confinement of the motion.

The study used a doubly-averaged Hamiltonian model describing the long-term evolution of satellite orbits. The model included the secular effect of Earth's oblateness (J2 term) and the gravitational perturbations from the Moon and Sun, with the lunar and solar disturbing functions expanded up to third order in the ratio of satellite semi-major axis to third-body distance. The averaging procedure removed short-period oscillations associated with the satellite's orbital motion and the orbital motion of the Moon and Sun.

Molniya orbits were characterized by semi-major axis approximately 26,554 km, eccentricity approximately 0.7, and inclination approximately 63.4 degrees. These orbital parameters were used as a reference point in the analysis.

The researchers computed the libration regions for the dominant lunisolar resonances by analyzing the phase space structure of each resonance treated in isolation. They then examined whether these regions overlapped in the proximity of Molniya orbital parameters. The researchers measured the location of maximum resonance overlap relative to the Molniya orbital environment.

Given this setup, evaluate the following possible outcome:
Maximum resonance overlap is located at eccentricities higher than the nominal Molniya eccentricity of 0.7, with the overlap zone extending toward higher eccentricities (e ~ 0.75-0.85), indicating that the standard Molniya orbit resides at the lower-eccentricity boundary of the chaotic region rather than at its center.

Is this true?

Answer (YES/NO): NO